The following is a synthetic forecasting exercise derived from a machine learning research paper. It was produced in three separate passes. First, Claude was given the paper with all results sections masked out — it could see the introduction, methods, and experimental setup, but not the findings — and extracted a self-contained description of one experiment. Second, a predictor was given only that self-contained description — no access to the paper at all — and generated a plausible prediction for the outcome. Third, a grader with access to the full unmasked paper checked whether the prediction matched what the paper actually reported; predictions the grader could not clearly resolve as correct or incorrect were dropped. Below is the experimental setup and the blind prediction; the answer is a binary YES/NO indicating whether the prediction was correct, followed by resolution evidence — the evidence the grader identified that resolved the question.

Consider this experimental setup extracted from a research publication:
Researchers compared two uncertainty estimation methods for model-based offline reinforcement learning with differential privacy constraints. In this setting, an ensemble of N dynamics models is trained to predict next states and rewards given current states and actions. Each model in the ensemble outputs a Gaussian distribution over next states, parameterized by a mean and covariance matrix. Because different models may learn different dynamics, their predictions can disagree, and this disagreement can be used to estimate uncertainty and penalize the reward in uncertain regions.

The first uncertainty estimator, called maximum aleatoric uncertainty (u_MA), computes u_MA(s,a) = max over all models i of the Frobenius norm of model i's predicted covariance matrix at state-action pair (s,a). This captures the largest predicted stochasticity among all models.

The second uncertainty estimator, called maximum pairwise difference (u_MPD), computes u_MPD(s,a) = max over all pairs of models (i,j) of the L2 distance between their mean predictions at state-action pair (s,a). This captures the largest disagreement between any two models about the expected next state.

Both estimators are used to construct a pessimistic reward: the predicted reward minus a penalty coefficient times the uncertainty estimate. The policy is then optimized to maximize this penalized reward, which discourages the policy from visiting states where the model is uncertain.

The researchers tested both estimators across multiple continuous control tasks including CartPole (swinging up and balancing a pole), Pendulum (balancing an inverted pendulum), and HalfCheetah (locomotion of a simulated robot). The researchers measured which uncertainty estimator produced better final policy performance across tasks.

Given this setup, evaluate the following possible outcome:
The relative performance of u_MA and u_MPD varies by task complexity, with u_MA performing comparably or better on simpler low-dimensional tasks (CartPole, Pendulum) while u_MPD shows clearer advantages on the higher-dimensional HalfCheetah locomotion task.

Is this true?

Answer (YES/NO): NO